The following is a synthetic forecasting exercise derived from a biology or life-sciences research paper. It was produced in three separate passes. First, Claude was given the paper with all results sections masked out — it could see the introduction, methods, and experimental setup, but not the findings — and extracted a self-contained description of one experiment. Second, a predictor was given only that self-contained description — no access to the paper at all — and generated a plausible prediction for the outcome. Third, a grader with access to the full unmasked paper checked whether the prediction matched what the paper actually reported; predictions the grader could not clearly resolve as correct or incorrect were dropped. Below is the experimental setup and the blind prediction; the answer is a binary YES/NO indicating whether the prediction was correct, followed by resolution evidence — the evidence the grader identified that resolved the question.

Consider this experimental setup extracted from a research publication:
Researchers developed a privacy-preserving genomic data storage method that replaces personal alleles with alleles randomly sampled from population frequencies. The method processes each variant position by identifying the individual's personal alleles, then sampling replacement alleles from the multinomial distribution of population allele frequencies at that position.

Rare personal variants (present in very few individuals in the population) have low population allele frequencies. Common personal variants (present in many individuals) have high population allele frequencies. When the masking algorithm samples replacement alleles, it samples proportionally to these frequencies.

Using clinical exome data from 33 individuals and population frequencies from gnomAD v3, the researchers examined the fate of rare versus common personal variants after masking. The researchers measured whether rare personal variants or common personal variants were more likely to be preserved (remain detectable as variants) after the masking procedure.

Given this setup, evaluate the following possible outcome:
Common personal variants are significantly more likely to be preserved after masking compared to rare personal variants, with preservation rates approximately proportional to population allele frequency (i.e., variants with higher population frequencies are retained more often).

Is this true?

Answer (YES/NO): YES